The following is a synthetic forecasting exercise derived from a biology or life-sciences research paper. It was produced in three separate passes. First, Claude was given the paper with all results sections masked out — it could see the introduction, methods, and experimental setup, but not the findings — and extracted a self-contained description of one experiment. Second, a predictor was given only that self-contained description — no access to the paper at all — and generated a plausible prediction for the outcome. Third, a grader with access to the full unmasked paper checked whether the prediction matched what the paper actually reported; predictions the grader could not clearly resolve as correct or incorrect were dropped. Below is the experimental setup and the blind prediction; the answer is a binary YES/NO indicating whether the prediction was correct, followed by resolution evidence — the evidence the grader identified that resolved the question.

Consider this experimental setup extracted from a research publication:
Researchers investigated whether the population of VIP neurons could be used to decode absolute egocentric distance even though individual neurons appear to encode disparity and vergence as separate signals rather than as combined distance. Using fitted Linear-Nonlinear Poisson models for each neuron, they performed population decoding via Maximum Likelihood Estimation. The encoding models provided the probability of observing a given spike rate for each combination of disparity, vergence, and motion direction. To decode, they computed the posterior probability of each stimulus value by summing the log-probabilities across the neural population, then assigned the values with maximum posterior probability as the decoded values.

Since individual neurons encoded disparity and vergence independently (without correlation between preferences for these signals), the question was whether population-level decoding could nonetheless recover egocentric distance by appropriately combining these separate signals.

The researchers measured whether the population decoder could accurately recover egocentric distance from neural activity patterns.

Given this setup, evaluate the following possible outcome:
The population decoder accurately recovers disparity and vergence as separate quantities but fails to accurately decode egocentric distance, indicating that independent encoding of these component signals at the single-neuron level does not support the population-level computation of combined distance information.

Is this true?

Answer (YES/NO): NO